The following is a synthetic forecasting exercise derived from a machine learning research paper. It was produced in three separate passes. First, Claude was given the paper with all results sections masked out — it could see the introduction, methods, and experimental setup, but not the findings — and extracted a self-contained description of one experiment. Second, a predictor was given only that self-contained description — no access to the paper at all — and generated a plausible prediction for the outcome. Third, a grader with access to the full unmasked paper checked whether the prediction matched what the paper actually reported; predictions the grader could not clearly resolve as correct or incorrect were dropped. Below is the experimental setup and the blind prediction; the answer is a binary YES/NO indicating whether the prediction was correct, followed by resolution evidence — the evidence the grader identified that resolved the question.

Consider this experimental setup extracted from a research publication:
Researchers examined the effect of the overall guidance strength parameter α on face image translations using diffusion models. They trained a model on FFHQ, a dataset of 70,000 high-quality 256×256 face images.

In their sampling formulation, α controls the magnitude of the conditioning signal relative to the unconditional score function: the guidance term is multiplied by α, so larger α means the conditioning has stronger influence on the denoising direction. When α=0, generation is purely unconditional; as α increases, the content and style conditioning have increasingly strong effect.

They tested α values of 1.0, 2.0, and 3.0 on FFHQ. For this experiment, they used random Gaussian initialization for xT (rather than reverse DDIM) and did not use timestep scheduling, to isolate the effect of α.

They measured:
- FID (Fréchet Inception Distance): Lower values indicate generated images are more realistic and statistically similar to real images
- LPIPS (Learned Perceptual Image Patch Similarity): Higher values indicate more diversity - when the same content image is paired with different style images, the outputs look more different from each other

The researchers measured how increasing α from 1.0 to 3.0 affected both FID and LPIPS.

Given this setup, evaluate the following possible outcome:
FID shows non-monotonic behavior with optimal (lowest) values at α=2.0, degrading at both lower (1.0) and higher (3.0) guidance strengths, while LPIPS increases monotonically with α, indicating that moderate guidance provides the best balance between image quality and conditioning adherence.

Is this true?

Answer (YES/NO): NO